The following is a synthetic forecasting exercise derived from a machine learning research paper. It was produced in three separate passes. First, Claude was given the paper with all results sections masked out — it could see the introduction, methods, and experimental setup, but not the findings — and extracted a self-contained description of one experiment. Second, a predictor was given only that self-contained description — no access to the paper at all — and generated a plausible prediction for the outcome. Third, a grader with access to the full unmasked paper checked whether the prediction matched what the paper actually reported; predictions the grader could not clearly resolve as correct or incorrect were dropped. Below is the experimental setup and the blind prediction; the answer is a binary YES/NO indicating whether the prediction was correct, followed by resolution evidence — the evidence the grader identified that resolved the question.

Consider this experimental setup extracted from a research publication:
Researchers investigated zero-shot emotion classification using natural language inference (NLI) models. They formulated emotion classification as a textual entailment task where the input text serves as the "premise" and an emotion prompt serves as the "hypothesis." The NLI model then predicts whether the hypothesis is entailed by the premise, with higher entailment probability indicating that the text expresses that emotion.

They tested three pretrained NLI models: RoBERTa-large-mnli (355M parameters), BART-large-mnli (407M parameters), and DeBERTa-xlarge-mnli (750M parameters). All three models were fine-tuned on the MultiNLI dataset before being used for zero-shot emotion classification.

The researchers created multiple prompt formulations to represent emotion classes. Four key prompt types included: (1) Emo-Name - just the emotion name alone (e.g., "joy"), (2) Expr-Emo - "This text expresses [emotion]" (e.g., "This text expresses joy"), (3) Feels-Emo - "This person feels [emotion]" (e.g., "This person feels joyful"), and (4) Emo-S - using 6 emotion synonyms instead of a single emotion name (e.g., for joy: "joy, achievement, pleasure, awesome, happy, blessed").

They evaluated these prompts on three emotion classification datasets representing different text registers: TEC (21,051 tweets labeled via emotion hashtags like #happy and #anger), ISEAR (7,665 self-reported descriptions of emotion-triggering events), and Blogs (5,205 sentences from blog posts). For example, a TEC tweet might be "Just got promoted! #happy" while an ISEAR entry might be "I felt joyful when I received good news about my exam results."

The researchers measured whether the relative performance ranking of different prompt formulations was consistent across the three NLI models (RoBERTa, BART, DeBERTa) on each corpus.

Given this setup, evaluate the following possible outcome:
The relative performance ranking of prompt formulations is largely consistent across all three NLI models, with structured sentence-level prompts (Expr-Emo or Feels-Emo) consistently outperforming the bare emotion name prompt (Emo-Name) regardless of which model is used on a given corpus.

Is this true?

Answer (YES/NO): NO